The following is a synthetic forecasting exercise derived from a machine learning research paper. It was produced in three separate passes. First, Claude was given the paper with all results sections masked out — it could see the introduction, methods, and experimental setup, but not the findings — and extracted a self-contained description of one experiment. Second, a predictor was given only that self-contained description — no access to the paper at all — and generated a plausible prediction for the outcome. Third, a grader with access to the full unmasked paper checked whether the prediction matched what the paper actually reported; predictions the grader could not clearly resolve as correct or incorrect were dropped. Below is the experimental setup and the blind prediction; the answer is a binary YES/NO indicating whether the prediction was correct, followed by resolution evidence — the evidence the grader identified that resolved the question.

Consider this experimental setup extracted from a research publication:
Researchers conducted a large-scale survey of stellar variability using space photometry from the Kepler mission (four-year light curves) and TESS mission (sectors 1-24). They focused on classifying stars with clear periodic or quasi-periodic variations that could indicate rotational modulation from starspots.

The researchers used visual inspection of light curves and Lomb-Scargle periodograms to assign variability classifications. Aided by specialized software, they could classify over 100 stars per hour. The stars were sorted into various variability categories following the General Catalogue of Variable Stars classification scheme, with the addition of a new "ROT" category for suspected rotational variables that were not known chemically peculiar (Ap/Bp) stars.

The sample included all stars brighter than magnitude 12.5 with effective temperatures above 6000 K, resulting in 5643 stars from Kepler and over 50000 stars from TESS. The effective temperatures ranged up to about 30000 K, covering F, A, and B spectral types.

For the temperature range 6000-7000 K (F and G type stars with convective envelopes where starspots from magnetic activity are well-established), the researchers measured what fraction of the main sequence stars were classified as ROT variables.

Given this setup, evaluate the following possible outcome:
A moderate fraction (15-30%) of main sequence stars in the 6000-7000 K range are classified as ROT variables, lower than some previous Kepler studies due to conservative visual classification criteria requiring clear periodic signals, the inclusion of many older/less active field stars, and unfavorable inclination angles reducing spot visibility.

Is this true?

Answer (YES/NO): NO